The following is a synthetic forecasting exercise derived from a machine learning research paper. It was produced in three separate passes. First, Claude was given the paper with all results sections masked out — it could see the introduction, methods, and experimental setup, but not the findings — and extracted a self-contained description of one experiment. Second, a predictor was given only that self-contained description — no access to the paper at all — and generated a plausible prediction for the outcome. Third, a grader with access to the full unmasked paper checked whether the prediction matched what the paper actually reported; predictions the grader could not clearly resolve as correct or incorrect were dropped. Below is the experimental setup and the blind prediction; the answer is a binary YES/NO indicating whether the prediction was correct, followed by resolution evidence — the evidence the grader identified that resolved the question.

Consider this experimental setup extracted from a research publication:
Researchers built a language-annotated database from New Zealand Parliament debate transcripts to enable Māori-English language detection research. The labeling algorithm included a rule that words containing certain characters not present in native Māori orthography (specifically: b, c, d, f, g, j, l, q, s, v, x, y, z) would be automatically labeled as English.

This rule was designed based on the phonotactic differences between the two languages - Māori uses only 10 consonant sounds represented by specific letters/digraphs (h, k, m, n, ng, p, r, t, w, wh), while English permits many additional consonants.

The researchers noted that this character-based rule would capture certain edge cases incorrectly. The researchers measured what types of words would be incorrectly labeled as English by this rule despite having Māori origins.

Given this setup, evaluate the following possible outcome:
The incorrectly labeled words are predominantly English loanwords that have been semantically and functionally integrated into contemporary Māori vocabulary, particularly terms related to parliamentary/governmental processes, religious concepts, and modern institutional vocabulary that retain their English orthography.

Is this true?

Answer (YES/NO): NO